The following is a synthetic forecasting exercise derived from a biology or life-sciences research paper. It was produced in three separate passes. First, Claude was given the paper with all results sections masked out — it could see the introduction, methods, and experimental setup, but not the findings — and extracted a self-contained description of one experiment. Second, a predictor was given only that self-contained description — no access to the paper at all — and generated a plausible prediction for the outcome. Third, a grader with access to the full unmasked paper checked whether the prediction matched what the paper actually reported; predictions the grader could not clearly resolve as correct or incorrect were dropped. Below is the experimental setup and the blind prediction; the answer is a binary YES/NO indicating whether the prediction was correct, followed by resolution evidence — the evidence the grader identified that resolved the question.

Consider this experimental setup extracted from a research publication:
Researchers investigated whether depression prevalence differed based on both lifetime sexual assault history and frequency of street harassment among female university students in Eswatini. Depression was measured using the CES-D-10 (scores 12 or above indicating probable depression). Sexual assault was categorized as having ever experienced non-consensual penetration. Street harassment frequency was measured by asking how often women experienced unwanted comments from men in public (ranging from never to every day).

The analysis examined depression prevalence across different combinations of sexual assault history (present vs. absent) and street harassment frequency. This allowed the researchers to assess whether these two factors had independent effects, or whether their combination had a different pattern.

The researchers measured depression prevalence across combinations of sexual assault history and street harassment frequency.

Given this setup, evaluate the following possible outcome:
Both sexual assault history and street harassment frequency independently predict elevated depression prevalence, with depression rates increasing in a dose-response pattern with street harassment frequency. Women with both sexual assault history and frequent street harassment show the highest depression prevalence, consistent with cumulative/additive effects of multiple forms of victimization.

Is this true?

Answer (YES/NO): YES